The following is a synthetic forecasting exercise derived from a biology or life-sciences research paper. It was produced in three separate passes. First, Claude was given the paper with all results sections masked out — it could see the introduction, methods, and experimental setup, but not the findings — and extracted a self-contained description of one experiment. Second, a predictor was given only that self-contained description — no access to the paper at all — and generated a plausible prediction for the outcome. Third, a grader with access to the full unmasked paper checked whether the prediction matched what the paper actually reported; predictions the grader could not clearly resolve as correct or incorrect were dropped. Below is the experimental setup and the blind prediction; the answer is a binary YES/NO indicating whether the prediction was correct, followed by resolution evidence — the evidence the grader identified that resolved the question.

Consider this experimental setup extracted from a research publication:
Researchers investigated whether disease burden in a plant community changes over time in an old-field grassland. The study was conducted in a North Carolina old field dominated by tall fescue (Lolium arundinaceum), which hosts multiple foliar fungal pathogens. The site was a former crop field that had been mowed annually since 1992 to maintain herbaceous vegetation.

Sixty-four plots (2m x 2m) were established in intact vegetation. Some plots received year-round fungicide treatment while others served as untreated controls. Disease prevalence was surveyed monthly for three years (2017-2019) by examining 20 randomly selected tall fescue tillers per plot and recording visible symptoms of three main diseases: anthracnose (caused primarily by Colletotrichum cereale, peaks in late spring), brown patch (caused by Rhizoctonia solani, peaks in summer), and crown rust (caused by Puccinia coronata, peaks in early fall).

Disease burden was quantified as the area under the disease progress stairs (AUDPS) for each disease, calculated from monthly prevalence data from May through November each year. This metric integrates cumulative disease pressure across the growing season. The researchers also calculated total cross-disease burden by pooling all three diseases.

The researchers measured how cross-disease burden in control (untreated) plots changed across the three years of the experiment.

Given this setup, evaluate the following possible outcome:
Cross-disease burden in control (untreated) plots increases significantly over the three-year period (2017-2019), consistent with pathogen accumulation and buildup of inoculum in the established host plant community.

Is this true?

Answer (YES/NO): NO